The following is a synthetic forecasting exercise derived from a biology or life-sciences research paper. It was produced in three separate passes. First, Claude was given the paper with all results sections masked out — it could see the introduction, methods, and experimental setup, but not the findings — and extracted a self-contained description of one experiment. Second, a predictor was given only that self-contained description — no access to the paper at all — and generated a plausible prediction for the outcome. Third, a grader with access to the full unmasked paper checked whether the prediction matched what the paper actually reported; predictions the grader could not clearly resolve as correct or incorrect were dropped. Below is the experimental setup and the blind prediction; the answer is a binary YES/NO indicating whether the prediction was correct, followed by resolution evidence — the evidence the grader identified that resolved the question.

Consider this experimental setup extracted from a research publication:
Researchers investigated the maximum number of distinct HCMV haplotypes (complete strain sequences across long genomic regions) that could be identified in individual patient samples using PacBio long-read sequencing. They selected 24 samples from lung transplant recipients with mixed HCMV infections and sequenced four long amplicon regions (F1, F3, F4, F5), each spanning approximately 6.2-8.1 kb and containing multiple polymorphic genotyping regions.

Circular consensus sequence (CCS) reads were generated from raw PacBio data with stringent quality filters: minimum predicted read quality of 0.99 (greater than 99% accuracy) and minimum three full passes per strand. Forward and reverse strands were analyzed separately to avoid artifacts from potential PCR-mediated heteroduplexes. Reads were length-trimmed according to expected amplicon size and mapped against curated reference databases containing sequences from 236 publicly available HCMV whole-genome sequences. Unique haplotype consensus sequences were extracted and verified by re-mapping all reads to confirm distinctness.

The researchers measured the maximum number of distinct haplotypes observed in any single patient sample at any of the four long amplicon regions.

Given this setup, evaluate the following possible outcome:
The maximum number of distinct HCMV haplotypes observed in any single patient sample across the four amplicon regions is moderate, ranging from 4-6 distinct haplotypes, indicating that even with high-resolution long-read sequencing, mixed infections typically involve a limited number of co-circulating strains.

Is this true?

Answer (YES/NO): NO